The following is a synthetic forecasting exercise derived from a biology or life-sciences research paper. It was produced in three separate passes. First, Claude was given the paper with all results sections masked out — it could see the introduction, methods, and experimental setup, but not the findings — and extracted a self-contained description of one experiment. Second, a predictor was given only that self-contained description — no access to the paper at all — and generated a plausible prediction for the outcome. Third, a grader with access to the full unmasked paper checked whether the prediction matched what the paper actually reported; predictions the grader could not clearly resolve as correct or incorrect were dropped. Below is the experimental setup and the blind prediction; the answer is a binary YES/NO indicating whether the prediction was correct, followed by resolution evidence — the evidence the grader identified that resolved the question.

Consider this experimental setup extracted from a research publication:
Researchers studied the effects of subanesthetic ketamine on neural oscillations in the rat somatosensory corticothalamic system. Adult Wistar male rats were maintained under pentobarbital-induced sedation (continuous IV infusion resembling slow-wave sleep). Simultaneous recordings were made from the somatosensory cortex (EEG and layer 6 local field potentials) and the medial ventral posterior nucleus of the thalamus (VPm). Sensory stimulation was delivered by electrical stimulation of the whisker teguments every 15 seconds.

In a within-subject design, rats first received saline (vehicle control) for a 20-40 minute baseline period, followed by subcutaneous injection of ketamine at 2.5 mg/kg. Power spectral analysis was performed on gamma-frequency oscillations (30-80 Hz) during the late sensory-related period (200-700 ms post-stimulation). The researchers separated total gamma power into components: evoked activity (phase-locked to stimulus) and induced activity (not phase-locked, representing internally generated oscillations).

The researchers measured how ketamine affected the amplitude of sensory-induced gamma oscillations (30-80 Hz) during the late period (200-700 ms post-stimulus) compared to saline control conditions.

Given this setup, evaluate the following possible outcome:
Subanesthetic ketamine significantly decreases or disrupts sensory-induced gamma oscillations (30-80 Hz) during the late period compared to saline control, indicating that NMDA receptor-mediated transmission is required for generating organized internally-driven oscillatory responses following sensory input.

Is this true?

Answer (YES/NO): YES